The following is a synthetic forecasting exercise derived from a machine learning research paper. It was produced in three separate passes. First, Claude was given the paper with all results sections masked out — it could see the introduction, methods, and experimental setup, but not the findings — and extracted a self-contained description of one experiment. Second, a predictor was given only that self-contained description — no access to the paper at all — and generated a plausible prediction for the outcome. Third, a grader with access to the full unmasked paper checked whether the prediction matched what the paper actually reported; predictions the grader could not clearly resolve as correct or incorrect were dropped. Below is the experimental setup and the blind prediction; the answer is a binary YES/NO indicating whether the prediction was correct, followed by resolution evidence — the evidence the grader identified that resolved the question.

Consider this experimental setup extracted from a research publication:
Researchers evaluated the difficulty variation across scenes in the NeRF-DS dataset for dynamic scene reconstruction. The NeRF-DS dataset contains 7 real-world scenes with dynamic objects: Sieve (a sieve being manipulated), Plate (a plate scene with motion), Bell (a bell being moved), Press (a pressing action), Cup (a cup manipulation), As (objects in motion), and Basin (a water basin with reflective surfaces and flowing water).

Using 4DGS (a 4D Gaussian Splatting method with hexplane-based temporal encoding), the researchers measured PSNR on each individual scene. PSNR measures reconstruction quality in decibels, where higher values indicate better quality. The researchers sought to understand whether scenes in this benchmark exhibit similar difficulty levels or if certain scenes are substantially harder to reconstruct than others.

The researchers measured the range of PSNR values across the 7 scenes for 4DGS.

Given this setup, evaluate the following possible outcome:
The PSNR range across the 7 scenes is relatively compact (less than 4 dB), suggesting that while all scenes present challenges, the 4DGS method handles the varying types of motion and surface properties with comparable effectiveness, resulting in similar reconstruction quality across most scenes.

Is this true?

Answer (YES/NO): NO